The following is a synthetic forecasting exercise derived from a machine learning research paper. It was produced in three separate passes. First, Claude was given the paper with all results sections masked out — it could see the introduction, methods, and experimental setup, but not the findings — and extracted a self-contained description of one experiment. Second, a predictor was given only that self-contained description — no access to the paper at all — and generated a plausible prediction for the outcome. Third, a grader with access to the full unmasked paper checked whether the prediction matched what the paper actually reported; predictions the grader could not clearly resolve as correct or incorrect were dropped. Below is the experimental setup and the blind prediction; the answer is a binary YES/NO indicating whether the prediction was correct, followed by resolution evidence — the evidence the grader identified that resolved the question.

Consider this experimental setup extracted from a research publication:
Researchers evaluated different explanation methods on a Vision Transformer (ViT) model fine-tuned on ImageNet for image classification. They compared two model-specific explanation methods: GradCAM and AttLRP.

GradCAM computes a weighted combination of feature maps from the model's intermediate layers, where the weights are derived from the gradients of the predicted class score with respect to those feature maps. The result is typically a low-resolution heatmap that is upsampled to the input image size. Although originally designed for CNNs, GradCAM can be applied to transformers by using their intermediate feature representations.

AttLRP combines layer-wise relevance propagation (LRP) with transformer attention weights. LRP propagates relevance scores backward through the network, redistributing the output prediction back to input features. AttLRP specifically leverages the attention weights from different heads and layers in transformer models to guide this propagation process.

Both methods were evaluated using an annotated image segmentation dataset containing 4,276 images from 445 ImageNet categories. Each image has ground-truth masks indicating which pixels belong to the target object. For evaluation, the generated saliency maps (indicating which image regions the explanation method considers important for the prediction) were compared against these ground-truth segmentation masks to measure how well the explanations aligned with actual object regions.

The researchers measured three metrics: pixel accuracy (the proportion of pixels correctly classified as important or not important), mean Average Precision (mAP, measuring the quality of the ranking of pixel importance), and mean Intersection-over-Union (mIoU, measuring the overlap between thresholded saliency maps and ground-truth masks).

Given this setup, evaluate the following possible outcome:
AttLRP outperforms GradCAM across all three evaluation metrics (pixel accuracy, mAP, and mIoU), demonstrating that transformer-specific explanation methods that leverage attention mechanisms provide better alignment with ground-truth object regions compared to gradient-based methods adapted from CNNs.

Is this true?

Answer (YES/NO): YES